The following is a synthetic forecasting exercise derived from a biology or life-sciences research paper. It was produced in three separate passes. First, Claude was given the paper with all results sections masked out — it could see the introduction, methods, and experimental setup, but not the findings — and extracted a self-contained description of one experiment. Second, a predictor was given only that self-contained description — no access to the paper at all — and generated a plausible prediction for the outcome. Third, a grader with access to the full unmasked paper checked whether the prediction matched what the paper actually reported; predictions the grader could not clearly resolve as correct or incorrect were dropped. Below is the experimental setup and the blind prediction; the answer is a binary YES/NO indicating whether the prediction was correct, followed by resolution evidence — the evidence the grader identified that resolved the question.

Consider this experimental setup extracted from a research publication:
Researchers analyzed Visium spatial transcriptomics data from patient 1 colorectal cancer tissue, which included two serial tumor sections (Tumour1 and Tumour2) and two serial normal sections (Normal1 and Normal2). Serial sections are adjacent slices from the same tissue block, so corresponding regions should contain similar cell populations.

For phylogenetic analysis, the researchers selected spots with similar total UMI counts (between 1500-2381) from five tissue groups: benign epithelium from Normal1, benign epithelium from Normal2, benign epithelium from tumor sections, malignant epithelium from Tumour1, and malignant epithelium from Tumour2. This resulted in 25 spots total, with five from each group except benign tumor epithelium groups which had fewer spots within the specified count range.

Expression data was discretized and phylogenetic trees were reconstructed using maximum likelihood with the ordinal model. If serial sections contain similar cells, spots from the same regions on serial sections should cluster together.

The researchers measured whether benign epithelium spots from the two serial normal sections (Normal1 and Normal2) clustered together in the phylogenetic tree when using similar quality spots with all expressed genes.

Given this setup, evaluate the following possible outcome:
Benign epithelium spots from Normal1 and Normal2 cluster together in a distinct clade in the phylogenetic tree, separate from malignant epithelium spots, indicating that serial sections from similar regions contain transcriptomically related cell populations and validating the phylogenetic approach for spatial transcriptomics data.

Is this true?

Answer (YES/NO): YES